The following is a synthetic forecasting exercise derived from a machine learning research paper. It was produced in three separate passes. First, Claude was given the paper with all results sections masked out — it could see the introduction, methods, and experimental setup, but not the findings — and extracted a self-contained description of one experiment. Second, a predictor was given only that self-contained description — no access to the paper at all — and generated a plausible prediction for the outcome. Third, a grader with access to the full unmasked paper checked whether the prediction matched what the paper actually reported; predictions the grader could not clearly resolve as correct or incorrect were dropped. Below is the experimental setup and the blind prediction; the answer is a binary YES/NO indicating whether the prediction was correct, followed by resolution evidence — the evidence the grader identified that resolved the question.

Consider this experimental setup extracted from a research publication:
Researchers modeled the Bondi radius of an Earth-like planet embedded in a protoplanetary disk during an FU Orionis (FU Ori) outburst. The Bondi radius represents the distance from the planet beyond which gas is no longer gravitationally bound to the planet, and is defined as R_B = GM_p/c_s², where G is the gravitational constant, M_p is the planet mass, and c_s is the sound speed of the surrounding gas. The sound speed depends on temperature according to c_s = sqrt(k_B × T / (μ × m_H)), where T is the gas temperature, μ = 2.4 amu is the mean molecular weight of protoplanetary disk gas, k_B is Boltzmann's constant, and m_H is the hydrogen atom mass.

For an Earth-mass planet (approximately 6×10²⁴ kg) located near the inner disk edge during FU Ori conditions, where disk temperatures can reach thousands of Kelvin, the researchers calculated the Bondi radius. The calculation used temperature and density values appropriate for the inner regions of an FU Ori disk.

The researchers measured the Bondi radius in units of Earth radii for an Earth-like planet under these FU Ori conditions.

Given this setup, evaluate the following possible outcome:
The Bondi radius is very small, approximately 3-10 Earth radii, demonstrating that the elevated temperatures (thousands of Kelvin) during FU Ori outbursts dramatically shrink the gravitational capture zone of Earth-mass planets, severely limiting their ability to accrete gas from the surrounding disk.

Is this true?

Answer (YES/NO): YES